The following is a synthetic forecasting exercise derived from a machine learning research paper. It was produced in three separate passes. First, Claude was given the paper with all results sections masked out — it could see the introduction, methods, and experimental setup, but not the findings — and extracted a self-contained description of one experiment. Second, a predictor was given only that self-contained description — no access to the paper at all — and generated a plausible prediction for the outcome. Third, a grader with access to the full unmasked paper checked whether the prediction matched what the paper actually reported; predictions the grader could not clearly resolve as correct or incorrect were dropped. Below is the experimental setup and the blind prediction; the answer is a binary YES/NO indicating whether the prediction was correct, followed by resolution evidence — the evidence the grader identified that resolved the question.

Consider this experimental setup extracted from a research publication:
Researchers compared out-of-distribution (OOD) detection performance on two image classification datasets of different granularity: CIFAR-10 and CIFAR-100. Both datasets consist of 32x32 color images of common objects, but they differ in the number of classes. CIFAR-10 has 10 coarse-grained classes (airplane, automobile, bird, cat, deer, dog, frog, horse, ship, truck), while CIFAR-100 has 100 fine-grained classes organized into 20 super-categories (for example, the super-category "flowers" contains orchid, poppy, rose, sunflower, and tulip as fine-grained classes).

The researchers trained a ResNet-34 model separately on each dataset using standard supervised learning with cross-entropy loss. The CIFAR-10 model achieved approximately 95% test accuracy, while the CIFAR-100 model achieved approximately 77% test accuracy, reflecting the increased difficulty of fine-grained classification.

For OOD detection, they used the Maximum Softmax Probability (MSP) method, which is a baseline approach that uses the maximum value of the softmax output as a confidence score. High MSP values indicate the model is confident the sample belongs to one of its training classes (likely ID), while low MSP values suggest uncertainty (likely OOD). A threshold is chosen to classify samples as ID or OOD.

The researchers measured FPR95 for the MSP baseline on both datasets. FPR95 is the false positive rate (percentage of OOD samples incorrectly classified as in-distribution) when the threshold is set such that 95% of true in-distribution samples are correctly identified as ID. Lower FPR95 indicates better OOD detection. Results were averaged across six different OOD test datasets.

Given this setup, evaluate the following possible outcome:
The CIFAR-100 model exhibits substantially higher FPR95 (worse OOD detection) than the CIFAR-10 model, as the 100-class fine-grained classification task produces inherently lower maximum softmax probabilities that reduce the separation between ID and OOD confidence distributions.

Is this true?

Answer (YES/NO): YES